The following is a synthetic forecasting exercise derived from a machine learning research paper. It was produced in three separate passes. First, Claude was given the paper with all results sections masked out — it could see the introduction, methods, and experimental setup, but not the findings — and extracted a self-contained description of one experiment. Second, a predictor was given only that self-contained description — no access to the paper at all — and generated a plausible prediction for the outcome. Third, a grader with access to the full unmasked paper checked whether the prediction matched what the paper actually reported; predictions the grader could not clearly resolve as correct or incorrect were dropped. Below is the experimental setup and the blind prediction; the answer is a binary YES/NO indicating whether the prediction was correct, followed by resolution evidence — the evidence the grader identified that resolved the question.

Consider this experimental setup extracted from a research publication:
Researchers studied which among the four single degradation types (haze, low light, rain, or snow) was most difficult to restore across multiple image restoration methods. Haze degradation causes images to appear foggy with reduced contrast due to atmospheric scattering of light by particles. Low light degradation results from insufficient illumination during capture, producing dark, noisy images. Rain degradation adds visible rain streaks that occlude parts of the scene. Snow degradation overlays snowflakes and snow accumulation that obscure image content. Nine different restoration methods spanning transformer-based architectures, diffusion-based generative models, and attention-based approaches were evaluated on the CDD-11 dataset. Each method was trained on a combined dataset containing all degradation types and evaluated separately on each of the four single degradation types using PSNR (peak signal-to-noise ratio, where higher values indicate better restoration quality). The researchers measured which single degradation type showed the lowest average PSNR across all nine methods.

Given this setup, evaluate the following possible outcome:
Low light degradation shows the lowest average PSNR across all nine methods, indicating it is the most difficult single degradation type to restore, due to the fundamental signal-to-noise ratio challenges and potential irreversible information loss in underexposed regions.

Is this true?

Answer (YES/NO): YES